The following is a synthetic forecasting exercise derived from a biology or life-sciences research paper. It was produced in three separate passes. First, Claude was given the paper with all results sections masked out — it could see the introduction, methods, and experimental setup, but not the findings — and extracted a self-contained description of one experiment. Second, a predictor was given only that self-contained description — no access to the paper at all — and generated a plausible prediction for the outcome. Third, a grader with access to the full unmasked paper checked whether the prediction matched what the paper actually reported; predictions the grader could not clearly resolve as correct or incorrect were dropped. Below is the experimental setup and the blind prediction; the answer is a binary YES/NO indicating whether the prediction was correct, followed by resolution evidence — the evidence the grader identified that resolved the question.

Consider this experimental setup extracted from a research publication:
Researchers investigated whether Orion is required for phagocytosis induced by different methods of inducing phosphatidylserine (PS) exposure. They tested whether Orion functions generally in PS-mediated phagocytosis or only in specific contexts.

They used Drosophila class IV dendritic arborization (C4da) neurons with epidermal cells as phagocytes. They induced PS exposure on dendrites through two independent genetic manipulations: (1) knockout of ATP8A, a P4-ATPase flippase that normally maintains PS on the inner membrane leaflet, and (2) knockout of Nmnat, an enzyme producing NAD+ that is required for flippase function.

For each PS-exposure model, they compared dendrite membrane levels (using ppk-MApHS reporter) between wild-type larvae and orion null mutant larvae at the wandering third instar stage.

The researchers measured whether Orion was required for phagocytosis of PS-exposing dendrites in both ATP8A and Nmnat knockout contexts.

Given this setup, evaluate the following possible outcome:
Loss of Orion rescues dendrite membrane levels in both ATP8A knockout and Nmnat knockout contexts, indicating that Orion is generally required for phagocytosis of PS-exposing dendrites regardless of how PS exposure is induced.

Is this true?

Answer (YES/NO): YES